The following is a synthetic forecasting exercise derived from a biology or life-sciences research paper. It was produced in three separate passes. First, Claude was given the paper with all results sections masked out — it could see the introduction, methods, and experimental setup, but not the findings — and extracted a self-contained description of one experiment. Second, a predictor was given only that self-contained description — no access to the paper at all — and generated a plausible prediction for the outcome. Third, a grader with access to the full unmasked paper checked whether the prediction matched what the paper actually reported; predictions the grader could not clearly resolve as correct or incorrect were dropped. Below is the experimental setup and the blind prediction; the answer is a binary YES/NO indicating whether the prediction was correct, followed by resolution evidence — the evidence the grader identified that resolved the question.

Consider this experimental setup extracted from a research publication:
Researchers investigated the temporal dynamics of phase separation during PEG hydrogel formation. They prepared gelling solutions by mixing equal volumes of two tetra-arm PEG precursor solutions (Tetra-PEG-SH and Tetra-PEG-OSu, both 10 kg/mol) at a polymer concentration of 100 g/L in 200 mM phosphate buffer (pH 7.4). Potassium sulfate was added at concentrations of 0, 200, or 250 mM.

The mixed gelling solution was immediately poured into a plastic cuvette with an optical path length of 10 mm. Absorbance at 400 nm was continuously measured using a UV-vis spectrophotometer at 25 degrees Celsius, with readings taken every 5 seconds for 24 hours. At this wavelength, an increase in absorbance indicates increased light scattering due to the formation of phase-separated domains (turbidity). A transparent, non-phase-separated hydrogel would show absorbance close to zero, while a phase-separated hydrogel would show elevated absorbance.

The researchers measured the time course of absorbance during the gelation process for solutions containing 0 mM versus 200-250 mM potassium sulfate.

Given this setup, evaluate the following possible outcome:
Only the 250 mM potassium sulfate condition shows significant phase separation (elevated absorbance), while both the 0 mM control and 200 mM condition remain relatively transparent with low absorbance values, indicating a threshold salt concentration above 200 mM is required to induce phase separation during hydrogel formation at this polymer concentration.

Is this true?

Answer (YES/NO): NO